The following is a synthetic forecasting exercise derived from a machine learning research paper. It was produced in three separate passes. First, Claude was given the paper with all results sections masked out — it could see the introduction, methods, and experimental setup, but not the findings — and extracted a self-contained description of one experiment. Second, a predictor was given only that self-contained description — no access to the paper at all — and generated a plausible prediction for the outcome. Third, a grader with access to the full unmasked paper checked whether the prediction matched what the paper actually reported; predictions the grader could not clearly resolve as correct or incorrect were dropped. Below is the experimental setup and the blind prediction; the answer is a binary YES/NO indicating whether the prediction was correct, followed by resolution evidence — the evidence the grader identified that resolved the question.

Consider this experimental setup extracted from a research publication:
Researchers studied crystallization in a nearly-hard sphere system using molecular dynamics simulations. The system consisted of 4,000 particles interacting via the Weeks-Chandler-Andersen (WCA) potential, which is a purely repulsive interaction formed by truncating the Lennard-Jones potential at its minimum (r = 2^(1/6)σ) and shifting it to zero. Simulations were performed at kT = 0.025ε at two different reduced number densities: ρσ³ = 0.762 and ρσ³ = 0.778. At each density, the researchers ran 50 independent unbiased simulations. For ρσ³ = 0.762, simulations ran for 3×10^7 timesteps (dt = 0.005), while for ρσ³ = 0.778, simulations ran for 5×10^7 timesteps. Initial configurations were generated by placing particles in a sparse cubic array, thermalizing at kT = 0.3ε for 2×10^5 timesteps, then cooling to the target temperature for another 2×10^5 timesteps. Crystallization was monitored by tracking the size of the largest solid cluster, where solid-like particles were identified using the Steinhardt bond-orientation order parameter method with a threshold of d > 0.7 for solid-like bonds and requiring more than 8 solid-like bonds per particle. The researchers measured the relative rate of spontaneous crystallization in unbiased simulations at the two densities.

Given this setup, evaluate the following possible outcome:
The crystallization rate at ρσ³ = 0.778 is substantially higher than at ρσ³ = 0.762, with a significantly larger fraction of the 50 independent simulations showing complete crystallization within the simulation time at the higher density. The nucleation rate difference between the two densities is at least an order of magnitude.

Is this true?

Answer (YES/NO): YES